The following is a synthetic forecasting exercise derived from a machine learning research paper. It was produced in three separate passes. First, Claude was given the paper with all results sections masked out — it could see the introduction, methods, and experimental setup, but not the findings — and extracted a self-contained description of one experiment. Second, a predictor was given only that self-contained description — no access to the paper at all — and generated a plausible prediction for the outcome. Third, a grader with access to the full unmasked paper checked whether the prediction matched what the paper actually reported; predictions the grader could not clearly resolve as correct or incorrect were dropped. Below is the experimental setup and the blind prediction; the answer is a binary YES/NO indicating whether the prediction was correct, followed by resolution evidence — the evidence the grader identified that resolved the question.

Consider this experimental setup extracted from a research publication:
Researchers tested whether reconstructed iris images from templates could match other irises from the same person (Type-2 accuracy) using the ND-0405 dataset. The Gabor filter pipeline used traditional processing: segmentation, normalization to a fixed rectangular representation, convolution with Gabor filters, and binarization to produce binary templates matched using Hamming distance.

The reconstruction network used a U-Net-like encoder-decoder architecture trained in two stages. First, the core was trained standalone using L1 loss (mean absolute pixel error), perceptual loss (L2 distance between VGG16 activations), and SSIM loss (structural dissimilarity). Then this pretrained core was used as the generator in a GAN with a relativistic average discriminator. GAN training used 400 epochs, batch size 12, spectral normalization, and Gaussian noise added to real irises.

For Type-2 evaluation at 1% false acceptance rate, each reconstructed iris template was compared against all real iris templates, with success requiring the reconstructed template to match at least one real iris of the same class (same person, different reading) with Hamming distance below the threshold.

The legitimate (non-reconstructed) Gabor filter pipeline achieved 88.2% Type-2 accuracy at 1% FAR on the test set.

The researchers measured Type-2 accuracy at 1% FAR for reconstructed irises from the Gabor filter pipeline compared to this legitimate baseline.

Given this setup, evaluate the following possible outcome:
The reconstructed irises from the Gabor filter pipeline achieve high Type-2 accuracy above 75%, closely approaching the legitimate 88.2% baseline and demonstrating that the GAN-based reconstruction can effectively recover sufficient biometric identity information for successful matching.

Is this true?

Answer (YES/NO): YES